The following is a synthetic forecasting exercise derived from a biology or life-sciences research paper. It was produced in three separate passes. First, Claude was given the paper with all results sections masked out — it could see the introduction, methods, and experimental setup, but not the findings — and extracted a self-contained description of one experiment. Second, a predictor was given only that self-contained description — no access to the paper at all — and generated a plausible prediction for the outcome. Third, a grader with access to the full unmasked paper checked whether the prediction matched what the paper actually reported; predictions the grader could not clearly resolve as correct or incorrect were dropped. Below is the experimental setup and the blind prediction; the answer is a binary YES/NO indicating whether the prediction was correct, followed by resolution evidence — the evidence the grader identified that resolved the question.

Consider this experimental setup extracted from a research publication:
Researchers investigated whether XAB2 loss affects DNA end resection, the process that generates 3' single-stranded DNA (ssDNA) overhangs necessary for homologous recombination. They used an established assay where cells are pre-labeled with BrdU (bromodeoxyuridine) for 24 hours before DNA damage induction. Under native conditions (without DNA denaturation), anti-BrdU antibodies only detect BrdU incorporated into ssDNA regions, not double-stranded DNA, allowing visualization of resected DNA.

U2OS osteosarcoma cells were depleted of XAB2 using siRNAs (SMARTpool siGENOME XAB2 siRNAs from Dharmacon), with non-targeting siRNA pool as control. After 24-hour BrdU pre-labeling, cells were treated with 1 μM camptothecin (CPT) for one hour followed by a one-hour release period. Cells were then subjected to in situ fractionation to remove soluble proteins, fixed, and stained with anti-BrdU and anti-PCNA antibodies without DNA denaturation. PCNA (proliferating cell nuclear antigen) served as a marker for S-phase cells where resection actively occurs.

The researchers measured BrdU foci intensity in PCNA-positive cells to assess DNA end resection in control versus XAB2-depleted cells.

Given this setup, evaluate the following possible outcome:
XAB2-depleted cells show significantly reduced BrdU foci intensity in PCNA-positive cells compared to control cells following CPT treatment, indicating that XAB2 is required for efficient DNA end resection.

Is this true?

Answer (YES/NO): NO